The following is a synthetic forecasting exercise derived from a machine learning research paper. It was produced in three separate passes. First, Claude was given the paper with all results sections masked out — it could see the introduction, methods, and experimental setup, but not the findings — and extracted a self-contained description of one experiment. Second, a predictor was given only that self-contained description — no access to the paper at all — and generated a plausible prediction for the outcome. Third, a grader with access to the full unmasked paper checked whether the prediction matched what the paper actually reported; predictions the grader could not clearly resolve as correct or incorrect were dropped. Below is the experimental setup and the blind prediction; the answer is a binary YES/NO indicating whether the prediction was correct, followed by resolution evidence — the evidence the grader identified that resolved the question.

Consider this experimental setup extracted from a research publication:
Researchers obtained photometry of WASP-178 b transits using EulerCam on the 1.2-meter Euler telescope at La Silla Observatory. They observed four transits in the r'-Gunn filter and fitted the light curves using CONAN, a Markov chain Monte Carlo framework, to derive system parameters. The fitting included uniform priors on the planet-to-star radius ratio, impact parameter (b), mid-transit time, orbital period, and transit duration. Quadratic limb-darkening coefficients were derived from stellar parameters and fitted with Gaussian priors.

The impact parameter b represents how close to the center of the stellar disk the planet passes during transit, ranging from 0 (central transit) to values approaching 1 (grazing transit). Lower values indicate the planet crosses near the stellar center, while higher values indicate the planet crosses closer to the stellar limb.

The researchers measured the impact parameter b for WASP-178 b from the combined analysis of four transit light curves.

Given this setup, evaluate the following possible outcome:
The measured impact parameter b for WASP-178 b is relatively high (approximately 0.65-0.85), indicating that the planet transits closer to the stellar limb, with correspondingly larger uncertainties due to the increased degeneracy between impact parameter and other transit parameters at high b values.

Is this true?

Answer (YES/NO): NO